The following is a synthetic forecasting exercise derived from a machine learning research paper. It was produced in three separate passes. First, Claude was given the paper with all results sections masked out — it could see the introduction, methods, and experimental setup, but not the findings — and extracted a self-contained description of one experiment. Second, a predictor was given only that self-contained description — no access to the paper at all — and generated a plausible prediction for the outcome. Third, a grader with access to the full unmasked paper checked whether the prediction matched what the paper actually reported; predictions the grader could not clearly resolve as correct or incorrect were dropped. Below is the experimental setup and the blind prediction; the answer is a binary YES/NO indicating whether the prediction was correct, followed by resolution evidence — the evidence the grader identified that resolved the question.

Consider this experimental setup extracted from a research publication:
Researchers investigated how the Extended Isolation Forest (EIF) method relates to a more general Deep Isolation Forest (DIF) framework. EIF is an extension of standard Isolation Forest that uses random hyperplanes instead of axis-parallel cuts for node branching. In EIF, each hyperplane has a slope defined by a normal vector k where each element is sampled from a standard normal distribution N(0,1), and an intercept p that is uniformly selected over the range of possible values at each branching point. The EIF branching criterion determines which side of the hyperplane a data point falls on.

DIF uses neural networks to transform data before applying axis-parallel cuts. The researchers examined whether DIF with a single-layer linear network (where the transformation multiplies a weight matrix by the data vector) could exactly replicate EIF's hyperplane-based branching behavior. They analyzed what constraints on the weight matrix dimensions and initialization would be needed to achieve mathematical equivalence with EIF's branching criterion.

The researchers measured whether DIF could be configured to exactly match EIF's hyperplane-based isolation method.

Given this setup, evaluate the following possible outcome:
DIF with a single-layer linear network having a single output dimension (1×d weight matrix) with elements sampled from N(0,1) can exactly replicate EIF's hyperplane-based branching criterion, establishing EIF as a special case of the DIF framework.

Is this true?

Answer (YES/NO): YES